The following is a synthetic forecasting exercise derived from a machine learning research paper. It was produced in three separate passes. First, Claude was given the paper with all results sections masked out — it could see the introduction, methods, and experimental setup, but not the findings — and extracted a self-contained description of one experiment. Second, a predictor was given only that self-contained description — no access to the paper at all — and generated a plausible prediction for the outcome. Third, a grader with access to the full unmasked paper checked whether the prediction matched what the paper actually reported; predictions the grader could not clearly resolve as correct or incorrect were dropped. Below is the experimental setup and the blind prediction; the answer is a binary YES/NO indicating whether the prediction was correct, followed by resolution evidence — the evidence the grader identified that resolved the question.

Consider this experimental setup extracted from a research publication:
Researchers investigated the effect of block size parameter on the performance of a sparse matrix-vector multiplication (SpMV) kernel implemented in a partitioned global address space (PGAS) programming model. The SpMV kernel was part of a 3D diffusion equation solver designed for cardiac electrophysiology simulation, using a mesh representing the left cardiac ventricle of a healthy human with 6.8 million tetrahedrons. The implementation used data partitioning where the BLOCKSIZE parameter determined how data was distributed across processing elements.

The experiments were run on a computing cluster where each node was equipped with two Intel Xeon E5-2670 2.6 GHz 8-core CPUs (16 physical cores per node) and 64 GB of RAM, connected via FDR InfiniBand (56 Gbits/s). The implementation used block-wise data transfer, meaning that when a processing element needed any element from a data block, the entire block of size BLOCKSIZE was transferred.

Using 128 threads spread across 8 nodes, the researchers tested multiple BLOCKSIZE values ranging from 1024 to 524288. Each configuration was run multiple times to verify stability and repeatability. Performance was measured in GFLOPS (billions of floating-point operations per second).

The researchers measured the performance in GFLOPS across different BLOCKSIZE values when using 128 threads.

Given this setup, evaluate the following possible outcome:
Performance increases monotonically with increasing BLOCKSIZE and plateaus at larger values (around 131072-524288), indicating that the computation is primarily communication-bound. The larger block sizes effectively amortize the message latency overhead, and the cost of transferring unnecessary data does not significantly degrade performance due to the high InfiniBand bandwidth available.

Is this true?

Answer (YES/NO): NO